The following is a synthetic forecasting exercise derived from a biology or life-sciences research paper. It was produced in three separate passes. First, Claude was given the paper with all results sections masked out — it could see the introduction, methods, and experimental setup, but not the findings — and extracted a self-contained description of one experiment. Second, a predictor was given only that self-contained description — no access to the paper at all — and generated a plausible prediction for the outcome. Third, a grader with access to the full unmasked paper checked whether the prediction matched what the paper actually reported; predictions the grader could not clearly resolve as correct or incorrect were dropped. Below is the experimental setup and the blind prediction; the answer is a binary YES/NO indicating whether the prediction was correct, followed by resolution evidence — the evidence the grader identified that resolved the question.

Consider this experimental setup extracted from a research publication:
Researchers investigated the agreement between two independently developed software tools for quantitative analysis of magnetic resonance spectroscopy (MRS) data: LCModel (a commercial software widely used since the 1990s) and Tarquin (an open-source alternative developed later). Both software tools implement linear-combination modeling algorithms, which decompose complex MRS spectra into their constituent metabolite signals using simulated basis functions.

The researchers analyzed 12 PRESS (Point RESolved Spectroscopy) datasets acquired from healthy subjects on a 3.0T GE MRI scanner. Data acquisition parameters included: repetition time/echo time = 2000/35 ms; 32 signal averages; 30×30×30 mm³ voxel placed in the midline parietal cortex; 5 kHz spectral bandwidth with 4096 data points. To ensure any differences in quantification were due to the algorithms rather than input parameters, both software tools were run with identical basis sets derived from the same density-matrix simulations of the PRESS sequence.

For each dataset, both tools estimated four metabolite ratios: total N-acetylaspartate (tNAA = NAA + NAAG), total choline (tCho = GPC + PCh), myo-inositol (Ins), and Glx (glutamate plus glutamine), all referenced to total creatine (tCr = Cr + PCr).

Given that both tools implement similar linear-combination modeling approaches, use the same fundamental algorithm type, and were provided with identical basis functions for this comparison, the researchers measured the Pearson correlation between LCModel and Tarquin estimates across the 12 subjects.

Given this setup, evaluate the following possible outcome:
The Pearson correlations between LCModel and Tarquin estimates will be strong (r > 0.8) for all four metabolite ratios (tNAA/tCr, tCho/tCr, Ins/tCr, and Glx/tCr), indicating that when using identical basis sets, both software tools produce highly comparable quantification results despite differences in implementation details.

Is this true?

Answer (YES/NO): NO